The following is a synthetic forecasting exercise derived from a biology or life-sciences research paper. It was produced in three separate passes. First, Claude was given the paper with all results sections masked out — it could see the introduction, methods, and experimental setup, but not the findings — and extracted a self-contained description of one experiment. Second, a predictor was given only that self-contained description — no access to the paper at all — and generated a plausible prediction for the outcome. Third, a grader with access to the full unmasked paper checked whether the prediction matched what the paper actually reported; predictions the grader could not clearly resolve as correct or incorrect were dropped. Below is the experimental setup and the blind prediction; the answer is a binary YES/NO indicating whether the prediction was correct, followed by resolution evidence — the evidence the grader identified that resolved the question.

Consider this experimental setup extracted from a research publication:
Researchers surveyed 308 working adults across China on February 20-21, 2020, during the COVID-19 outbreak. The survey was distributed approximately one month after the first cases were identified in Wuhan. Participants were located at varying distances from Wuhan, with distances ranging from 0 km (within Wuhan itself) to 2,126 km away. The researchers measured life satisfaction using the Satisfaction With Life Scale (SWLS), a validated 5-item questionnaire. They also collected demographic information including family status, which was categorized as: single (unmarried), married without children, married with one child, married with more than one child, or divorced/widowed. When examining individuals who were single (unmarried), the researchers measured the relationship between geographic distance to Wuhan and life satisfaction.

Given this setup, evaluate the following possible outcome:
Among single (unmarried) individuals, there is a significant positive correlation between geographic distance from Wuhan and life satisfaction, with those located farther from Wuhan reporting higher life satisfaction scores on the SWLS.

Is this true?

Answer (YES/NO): NO